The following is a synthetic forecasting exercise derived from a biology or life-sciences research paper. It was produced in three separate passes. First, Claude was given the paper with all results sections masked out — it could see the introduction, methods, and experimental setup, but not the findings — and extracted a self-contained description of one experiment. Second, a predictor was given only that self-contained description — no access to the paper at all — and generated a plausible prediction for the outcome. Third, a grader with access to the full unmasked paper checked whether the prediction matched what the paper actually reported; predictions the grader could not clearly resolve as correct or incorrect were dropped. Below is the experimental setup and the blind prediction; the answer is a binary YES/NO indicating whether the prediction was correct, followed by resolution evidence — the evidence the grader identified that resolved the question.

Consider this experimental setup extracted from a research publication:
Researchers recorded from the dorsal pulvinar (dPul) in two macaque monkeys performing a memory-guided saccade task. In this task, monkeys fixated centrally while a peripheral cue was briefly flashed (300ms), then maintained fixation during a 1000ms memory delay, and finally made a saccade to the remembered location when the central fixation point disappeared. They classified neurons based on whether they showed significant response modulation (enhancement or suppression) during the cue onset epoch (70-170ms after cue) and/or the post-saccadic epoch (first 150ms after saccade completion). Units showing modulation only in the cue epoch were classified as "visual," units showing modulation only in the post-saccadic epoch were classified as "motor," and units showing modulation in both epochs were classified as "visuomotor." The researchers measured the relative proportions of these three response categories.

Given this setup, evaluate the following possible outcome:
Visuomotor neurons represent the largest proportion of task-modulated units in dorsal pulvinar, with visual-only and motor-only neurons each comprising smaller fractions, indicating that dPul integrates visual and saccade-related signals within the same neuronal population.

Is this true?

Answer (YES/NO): NO